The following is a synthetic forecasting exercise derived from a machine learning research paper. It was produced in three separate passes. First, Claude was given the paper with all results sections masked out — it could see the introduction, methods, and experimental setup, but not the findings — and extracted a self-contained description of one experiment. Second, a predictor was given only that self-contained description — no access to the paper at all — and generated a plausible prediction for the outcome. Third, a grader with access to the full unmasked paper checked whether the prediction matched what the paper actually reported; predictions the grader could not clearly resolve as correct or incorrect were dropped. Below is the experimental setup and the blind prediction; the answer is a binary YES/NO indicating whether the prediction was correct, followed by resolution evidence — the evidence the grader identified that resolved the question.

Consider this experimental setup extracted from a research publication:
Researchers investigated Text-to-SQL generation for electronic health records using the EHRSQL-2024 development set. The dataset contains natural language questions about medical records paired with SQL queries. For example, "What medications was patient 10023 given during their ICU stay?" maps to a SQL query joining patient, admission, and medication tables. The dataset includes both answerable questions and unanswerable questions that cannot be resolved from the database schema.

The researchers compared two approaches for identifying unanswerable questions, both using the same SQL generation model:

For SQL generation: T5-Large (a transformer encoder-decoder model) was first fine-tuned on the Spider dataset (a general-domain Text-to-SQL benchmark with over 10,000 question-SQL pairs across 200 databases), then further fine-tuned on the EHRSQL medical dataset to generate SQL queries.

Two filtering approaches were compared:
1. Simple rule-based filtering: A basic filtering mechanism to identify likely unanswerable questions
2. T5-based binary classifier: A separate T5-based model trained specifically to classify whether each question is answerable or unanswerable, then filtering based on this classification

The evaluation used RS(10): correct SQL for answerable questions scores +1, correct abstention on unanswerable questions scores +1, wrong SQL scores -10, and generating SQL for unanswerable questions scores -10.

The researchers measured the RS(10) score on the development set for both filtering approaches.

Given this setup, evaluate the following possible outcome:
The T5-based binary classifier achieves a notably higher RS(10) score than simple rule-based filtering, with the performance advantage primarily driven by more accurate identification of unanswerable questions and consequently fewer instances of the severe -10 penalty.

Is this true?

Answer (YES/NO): NO